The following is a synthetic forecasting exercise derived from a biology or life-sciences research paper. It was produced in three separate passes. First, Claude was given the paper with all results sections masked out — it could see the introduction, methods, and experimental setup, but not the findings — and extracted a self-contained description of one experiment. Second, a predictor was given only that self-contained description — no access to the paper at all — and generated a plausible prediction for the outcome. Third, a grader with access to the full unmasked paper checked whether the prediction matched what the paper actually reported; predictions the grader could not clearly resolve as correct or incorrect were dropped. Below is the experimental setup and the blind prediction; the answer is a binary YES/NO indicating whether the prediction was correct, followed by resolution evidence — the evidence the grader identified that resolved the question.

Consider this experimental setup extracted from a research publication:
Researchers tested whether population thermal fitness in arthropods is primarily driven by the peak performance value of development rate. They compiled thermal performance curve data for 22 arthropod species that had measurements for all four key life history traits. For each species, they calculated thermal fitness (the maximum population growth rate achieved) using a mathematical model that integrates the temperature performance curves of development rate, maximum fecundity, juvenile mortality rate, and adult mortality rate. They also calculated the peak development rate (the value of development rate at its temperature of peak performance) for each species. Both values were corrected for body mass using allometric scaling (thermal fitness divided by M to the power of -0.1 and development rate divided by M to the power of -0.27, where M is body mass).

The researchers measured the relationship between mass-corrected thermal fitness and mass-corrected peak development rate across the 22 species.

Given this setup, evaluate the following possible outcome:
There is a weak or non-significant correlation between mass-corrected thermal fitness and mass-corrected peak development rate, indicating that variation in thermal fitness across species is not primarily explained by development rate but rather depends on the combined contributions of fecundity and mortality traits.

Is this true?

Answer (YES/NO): NO